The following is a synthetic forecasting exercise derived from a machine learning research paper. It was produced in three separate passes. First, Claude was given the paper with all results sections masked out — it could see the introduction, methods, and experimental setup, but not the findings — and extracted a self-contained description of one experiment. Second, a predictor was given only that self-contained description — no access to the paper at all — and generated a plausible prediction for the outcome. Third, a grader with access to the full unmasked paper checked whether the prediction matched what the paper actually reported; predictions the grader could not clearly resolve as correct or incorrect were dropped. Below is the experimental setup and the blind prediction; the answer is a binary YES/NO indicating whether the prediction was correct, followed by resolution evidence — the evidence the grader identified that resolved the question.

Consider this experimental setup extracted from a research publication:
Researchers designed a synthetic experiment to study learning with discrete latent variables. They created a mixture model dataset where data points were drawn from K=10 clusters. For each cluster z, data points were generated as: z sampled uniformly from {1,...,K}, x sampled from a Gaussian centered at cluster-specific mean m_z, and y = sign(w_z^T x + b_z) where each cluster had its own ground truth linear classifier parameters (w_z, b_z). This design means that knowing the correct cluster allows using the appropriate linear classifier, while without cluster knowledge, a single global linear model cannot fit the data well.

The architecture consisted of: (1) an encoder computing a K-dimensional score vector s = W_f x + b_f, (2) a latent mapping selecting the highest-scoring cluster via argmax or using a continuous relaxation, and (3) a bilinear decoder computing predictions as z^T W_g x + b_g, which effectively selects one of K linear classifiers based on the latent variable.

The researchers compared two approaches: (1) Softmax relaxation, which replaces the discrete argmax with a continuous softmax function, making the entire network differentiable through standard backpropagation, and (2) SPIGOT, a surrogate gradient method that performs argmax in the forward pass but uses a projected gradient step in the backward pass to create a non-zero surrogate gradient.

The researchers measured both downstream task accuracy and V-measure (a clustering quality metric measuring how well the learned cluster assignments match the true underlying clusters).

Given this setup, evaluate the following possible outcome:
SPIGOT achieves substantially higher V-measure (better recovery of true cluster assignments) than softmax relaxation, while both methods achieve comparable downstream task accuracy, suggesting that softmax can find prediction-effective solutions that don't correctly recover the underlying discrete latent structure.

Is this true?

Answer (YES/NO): NO